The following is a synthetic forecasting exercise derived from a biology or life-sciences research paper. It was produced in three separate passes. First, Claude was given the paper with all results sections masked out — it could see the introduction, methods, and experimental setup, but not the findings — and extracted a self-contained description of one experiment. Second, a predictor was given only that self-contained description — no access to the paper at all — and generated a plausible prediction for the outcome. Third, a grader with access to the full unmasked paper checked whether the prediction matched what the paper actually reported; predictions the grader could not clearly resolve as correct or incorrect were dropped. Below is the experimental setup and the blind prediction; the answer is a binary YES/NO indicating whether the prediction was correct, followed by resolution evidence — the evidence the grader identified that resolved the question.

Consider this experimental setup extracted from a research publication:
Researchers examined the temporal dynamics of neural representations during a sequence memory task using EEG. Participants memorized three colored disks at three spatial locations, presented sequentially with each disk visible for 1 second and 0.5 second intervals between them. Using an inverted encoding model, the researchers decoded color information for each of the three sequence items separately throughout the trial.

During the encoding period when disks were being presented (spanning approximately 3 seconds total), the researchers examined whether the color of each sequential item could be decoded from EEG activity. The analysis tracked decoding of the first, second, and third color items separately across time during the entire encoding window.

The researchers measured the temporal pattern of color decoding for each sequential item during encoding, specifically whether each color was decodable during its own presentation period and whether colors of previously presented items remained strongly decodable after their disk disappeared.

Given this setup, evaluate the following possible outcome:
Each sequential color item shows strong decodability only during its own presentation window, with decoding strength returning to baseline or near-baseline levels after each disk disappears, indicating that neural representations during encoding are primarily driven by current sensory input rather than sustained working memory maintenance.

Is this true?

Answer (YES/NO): YES